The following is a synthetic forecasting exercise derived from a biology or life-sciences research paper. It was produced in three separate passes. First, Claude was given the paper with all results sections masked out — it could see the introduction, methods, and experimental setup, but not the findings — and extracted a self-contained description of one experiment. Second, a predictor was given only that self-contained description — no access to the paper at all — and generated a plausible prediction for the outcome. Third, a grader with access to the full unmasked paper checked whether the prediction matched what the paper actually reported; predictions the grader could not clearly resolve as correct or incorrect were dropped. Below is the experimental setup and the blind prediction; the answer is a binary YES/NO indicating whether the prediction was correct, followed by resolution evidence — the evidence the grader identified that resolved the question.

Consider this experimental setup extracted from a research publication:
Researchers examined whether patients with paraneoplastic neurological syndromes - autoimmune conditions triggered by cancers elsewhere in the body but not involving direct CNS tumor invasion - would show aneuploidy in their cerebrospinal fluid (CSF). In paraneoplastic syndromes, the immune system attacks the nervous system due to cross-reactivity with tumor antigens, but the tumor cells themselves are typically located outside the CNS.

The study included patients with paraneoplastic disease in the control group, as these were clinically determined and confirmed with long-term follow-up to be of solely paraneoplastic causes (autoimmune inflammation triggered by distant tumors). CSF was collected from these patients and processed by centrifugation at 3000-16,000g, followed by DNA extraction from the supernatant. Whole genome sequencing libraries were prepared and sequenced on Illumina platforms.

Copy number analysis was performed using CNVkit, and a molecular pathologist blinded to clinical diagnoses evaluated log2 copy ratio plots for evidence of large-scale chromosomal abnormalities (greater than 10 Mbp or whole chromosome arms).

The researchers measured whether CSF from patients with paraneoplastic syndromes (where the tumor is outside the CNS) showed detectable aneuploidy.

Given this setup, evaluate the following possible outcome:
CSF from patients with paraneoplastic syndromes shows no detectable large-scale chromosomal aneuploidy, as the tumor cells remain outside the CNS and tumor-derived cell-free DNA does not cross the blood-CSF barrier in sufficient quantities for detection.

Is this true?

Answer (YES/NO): YES